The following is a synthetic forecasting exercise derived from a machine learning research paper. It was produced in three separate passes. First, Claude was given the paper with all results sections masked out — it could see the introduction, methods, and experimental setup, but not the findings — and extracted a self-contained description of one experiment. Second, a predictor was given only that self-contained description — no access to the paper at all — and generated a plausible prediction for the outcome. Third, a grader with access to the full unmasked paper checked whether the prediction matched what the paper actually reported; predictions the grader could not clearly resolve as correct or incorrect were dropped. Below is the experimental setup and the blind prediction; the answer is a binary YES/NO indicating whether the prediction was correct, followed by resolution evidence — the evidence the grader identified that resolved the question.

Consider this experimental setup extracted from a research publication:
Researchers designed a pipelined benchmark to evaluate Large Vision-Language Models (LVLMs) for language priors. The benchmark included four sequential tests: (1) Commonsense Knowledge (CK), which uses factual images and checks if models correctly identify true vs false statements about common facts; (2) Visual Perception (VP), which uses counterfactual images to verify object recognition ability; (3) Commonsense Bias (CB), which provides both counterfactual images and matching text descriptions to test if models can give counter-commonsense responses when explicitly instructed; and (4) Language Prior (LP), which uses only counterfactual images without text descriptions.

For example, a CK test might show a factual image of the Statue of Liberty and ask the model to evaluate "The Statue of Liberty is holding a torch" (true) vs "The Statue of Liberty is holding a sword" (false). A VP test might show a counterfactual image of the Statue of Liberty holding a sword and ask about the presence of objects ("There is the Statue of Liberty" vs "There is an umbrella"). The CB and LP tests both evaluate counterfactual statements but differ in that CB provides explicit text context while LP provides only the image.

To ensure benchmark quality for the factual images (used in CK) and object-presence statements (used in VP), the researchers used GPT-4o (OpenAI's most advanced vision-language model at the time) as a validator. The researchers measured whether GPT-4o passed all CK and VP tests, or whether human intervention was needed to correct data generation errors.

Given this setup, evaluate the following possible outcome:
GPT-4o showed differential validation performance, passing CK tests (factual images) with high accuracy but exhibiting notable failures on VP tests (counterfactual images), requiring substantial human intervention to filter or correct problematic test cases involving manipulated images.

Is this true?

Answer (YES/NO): NO